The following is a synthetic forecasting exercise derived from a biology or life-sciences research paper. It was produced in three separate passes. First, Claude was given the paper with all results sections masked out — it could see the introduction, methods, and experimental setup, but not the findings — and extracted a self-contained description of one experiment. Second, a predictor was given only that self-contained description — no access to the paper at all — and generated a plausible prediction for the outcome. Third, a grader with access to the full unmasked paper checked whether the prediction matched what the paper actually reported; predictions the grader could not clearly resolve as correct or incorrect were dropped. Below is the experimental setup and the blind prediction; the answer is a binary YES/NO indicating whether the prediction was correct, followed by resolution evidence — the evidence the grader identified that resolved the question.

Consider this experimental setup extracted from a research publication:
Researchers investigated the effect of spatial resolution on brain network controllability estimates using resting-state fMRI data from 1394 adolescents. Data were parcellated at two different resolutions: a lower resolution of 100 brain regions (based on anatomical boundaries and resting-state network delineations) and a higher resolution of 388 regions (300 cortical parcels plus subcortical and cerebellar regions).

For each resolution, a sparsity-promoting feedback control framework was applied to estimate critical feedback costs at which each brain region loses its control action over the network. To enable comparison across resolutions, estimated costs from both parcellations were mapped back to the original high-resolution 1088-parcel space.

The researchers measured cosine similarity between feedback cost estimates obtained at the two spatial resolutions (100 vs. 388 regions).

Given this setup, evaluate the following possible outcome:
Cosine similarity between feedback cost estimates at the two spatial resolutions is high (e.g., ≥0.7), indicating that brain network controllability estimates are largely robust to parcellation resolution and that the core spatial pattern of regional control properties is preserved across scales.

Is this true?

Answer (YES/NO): NO